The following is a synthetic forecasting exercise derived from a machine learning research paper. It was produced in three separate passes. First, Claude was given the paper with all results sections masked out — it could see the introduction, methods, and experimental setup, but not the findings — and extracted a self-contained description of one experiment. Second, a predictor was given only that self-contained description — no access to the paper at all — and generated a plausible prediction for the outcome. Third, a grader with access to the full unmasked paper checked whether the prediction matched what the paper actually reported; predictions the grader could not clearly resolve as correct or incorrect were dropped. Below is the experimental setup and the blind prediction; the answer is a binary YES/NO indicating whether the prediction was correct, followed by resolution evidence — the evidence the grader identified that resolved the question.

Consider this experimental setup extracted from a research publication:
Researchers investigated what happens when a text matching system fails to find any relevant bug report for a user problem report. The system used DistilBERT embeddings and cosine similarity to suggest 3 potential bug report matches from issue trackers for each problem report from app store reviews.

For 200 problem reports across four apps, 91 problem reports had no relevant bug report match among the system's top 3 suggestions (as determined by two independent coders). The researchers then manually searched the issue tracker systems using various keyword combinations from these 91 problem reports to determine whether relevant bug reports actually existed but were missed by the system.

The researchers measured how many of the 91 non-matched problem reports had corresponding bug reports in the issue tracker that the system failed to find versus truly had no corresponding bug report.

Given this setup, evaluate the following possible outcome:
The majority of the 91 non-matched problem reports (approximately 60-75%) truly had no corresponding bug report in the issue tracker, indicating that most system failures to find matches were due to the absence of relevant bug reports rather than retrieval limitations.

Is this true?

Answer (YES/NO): NO